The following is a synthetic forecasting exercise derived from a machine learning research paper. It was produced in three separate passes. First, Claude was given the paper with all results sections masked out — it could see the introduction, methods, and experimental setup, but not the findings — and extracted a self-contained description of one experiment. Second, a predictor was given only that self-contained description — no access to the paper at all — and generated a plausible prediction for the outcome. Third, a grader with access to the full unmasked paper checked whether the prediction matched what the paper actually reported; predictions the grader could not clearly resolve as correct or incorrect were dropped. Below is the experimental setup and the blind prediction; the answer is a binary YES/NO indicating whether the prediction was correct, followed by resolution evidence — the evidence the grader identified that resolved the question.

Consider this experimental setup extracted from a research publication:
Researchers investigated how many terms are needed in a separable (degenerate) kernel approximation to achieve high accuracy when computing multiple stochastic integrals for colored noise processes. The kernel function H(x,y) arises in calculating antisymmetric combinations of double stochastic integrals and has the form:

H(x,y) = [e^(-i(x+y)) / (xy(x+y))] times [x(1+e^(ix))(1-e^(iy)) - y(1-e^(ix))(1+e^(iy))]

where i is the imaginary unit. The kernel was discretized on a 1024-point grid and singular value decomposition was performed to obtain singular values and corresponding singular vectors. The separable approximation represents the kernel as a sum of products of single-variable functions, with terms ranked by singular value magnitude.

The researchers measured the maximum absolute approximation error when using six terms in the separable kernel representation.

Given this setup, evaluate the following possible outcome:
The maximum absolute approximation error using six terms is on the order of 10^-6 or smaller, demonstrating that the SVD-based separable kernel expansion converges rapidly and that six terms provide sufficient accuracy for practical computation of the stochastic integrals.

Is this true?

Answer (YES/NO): YES